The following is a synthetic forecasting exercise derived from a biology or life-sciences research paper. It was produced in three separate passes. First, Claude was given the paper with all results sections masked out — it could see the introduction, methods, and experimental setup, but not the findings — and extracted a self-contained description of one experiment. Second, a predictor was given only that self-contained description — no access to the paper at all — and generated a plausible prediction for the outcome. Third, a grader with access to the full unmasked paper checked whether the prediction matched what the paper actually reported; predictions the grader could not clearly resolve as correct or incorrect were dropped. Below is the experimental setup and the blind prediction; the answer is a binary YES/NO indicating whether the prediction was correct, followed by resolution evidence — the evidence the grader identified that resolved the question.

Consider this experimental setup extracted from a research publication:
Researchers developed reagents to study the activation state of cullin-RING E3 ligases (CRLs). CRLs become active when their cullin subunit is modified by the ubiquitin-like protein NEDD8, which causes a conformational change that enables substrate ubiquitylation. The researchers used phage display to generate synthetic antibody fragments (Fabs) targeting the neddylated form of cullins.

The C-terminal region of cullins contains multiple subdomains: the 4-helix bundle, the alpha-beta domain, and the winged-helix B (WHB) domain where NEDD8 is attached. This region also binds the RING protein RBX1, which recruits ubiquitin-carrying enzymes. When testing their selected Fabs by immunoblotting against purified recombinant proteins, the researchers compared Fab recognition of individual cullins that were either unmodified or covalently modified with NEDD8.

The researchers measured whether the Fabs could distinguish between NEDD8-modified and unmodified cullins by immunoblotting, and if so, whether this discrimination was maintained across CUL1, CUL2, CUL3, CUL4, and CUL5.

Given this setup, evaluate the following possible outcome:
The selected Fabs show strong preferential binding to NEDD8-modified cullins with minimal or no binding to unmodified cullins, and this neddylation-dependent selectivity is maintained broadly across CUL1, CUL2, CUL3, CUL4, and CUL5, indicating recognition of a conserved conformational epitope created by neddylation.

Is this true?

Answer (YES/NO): NO